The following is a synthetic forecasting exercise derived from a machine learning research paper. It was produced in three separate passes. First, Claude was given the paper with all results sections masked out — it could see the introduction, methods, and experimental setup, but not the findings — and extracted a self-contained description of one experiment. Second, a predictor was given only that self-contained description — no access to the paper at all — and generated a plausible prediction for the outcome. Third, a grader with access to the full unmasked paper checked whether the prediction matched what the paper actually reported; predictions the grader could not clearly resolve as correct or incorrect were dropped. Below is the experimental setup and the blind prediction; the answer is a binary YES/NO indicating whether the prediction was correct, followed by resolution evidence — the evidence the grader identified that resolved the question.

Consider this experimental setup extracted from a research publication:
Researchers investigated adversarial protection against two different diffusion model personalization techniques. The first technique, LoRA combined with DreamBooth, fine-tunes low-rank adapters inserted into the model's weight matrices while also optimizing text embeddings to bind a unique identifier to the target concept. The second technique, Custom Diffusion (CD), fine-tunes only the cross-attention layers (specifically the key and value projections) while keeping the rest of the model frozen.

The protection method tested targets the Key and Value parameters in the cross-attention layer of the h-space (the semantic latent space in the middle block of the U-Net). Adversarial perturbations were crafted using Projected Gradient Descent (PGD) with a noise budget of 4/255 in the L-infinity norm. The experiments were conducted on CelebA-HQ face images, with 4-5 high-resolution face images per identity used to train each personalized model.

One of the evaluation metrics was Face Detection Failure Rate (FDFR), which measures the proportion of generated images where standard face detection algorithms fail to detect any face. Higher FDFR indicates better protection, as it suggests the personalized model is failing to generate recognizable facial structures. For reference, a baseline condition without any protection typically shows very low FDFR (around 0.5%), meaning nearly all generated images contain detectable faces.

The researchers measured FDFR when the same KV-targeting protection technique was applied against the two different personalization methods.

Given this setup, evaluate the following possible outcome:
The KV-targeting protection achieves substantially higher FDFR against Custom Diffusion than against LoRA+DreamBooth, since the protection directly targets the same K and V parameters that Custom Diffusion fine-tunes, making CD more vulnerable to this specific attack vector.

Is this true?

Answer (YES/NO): YES